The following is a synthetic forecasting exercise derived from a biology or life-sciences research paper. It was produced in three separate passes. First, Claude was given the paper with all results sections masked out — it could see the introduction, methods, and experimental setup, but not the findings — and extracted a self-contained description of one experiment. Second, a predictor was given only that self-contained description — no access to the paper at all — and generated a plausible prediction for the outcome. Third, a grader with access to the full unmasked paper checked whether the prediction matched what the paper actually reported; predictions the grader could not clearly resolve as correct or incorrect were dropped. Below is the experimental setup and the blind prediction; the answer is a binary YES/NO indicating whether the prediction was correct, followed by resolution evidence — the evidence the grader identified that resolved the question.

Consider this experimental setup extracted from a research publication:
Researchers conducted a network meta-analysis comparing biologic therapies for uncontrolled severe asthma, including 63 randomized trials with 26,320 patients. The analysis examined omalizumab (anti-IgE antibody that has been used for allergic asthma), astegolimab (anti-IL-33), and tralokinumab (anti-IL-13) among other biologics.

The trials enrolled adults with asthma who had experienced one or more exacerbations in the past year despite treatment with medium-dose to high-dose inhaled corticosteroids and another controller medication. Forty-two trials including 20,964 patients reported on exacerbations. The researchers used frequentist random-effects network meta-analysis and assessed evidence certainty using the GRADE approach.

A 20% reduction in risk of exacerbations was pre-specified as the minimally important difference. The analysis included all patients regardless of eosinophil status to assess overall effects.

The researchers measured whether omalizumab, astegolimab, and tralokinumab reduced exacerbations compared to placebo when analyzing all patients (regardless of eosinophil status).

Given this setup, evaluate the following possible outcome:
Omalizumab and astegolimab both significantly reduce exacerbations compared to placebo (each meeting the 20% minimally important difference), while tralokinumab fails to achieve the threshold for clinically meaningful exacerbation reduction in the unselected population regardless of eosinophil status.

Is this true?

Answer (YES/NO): NO